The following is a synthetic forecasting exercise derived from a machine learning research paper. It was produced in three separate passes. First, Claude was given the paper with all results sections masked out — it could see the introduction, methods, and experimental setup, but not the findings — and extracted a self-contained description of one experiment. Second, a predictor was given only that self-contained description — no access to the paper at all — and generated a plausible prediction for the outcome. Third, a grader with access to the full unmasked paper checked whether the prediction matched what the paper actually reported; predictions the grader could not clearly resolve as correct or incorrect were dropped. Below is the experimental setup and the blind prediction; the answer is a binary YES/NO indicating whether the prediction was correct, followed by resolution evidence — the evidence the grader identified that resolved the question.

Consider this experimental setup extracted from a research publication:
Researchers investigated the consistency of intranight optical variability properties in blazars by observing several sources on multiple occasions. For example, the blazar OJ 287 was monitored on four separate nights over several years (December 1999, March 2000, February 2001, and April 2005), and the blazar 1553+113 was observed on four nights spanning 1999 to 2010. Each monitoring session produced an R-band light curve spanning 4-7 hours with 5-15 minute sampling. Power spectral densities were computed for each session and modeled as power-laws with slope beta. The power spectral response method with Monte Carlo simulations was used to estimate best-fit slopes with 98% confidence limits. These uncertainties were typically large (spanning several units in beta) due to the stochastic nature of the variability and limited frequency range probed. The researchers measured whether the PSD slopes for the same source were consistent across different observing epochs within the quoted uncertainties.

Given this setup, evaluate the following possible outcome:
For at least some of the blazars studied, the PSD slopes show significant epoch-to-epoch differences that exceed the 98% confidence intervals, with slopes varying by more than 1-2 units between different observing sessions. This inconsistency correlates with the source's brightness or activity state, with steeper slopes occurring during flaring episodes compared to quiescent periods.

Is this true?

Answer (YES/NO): NO